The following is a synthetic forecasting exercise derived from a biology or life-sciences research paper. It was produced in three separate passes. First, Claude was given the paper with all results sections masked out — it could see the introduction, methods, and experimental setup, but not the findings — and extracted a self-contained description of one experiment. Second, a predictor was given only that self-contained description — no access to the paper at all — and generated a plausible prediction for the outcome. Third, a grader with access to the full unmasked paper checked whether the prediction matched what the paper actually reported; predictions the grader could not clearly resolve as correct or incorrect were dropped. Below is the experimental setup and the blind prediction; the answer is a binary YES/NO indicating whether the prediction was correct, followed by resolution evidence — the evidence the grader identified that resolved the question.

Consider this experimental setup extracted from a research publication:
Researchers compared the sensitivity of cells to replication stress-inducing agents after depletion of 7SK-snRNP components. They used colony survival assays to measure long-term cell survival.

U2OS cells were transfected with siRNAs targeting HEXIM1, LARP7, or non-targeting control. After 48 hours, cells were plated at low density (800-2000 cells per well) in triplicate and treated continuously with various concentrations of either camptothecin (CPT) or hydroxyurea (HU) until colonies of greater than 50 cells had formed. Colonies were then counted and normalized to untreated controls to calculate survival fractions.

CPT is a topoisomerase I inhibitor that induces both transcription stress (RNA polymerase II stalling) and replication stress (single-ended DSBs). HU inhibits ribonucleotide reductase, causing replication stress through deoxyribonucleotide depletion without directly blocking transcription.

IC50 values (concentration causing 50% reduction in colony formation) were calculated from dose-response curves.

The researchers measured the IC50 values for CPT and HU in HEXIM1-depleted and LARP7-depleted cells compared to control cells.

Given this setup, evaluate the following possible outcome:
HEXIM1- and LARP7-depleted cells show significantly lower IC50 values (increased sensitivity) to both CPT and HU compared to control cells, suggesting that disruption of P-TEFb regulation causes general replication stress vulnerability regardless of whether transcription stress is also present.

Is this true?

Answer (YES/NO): NO